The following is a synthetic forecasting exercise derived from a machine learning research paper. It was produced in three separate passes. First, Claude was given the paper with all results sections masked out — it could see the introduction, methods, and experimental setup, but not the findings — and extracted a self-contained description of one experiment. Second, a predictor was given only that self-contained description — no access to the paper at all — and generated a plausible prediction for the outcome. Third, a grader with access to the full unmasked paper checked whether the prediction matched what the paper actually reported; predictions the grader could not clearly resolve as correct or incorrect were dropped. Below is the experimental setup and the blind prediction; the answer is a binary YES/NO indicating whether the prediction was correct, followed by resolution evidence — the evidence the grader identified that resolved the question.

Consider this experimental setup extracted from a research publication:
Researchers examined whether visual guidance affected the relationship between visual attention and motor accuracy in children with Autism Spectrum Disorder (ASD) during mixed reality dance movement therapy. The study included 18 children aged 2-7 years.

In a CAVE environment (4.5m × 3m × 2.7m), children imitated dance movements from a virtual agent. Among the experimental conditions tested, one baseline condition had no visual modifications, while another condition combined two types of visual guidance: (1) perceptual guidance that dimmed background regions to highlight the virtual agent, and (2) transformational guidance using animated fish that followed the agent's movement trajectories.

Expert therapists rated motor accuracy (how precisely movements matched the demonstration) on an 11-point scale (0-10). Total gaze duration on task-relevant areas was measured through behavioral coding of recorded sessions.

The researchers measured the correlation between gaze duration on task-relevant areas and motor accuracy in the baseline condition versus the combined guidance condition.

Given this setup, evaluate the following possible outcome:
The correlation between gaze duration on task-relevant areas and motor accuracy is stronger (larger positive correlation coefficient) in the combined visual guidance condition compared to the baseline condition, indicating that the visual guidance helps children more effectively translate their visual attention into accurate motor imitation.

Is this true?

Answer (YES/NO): YES